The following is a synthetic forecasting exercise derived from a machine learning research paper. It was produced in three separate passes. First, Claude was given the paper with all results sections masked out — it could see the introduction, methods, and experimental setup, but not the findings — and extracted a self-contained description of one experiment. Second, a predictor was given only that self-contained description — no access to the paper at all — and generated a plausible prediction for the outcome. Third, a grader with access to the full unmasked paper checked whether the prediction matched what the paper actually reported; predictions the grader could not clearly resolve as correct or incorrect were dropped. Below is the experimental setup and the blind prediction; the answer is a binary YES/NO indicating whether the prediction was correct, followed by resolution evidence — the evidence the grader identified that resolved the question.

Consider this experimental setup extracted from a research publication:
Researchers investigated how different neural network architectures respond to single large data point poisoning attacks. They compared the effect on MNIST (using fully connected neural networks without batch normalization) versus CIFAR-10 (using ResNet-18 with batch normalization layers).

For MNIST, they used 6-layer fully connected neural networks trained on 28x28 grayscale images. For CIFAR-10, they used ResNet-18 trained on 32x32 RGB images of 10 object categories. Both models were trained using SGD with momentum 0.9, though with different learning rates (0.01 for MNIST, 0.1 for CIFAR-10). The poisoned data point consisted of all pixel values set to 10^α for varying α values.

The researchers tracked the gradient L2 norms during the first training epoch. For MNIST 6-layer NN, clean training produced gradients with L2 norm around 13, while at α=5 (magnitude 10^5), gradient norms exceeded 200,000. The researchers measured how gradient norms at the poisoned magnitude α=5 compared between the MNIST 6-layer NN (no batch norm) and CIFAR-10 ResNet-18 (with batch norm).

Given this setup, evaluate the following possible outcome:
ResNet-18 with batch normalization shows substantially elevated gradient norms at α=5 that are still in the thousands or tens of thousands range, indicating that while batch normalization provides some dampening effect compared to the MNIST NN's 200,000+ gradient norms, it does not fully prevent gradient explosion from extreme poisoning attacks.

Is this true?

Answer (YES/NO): NO